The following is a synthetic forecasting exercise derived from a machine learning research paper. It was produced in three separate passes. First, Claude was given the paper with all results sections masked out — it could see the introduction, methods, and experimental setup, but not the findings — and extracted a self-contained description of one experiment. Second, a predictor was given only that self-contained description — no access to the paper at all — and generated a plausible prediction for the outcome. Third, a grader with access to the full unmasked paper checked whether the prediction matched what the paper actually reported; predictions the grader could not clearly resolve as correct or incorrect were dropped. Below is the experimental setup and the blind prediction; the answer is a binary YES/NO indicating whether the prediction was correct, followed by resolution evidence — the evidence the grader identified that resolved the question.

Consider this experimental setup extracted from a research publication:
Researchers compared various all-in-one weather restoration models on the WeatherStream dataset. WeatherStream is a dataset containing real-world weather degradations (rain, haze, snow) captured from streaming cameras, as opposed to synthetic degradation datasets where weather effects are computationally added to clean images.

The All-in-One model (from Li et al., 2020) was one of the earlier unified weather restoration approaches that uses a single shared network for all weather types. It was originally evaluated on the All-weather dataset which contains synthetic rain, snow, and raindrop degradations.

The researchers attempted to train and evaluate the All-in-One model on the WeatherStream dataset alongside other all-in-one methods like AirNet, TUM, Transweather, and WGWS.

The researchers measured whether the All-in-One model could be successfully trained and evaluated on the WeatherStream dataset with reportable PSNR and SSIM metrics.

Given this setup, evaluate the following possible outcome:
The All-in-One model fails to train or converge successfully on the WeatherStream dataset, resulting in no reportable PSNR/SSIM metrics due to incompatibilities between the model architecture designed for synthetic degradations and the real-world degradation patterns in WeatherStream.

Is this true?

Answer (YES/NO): YES